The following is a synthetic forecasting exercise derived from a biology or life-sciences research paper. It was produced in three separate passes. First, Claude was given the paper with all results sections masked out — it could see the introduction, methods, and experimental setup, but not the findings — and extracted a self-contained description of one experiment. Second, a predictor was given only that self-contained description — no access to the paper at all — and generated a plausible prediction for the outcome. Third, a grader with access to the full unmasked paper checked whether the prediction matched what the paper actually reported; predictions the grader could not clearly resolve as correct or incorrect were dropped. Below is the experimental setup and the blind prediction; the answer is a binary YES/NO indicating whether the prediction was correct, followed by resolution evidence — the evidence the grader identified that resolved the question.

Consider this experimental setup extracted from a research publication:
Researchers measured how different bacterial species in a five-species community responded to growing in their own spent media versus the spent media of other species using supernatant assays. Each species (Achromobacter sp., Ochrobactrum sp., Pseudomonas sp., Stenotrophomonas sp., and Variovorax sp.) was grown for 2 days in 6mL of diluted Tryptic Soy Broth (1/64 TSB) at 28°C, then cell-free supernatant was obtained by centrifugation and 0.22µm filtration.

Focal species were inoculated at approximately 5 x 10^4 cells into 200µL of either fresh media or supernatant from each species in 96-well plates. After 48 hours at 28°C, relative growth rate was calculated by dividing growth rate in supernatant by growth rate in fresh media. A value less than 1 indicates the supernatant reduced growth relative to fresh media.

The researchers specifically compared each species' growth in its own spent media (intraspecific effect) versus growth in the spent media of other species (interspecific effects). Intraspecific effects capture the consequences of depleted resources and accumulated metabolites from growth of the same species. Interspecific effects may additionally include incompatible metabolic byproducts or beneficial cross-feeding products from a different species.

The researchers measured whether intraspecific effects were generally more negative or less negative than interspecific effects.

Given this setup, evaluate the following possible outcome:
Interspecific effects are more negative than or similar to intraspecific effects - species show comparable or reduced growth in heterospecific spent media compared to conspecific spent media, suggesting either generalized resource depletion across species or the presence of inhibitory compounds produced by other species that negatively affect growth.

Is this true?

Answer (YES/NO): NO